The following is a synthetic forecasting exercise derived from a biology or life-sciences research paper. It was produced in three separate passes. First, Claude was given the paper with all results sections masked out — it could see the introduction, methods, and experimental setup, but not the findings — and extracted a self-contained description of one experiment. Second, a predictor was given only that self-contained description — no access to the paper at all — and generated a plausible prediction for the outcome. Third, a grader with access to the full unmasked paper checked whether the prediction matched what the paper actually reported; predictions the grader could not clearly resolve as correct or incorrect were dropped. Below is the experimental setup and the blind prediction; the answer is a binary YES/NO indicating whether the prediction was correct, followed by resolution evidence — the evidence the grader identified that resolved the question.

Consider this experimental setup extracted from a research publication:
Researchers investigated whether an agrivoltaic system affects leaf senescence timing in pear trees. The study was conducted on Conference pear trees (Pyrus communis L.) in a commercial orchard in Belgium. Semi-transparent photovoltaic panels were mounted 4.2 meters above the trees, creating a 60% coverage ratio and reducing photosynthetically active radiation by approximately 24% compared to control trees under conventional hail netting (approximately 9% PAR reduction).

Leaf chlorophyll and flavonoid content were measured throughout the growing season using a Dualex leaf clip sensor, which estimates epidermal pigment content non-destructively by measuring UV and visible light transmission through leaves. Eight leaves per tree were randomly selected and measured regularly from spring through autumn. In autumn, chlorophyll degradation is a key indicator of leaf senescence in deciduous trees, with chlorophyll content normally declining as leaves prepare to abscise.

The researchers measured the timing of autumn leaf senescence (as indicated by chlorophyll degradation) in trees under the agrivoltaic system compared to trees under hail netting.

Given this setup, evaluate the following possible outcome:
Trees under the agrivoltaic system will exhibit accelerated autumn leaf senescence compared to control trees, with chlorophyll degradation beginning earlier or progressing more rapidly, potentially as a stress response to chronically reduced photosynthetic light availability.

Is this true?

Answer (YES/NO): NO